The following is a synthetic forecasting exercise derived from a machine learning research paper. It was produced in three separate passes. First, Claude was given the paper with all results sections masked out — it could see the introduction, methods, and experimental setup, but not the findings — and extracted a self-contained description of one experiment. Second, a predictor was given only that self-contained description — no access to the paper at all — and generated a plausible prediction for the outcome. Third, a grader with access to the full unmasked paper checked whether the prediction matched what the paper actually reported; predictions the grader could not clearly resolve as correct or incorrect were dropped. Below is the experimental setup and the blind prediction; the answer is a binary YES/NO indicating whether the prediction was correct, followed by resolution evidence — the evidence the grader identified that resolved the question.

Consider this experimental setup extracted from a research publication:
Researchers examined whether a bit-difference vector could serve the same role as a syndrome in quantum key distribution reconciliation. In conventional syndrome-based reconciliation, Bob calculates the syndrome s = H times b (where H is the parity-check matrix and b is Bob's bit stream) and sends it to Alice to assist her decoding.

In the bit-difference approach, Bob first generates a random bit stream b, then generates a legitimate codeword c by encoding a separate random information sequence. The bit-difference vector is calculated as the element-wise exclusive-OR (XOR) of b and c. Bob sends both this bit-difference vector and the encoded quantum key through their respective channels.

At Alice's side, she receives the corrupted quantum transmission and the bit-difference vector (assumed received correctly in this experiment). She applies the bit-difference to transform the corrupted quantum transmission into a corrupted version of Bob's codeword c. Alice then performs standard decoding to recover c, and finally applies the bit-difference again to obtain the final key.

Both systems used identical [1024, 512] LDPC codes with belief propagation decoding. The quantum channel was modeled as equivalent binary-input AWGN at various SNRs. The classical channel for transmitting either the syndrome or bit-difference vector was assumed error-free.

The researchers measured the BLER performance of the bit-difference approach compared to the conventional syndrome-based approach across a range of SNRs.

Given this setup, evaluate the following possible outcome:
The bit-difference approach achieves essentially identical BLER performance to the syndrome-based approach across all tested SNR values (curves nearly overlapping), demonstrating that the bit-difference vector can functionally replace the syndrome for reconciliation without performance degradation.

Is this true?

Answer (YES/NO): YES